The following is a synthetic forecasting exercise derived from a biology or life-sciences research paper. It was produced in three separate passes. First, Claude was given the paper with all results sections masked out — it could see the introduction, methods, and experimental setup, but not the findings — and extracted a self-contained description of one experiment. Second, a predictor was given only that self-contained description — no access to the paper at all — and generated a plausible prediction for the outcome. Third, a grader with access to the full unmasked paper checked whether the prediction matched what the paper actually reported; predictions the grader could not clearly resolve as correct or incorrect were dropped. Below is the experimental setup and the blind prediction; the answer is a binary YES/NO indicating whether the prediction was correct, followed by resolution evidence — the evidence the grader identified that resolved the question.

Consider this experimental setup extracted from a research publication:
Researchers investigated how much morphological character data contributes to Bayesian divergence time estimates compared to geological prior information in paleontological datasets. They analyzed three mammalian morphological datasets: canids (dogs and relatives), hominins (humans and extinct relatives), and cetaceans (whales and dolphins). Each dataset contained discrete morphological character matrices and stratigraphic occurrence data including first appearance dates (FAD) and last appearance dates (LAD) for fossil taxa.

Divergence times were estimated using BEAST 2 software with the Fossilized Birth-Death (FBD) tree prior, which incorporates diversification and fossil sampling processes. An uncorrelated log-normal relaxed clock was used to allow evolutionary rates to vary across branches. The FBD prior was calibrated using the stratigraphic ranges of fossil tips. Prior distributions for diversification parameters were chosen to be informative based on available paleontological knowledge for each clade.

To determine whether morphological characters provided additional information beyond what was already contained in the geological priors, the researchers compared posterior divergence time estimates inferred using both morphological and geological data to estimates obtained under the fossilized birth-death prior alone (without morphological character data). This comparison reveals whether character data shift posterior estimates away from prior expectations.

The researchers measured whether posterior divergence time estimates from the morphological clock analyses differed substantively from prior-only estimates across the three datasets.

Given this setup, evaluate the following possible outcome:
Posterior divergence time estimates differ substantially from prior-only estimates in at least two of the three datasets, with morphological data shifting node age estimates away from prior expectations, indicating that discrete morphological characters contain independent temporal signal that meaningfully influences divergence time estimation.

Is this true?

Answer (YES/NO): NO